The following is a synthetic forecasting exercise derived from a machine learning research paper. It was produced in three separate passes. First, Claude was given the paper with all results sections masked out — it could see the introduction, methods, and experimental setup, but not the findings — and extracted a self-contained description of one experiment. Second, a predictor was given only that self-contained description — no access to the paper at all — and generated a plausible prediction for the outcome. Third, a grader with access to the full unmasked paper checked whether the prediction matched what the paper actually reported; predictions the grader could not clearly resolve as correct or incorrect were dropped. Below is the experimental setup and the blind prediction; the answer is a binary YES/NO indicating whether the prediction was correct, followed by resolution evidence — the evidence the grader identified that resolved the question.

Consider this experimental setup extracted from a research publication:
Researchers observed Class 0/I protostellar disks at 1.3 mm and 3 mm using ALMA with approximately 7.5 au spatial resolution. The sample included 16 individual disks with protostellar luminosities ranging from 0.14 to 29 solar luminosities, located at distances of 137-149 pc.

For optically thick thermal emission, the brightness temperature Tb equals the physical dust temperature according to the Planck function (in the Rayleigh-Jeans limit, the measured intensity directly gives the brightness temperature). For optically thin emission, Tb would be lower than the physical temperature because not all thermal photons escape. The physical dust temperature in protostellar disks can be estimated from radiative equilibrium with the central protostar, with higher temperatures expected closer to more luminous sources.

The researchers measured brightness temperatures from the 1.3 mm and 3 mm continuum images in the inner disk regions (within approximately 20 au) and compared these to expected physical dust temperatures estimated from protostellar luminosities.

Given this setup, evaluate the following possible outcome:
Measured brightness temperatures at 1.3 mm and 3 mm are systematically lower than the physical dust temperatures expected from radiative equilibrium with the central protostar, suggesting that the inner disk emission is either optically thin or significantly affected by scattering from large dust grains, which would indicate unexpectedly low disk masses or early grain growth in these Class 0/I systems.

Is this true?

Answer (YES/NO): NO